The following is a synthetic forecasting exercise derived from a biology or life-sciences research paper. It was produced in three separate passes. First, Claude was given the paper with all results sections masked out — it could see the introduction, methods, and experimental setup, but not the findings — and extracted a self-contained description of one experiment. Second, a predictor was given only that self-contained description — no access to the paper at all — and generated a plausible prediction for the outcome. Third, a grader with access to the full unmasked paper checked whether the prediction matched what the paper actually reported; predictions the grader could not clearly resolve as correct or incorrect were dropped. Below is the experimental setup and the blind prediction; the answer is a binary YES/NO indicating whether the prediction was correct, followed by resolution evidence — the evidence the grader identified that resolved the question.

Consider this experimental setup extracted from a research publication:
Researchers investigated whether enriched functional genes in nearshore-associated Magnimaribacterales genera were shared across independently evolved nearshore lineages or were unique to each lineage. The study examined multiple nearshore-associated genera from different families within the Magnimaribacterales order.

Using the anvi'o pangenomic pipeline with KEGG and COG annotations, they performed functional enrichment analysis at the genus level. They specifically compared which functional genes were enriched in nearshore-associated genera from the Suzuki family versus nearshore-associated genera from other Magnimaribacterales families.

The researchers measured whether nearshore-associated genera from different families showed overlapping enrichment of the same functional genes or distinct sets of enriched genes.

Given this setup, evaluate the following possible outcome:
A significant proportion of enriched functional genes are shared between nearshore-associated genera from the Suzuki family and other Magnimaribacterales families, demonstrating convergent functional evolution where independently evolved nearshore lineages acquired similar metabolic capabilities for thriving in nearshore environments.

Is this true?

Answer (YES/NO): NO